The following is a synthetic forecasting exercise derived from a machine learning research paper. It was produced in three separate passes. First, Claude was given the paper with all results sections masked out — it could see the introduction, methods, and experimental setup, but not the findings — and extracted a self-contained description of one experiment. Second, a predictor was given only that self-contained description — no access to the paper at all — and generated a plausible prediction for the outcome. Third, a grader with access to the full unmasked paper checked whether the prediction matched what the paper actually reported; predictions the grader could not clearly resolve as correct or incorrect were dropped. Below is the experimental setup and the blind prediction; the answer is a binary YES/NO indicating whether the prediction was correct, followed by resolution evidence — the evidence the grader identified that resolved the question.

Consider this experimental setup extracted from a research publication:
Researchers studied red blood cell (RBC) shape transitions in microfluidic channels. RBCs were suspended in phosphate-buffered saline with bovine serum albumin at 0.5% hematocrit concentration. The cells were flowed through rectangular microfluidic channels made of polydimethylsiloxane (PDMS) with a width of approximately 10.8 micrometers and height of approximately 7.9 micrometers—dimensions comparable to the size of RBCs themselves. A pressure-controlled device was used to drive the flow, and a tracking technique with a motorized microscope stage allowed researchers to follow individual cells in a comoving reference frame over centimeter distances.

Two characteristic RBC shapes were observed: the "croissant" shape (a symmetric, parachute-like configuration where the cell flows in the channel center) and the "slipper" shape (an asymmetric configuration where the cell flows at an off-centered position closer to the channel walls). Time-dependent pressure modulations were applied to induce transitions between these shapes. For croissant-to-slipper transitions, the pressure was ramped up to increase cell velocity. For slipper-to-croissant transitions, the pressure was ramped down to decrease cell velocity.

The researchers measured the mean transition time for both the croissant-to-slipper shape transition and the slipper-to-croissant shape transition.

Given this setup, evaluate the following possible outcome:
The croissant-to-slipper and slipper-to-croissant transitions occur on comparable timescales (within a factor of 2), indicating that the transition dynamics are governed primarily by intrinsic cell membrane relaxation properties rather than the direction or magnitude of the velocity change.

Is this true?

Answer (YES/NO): NO